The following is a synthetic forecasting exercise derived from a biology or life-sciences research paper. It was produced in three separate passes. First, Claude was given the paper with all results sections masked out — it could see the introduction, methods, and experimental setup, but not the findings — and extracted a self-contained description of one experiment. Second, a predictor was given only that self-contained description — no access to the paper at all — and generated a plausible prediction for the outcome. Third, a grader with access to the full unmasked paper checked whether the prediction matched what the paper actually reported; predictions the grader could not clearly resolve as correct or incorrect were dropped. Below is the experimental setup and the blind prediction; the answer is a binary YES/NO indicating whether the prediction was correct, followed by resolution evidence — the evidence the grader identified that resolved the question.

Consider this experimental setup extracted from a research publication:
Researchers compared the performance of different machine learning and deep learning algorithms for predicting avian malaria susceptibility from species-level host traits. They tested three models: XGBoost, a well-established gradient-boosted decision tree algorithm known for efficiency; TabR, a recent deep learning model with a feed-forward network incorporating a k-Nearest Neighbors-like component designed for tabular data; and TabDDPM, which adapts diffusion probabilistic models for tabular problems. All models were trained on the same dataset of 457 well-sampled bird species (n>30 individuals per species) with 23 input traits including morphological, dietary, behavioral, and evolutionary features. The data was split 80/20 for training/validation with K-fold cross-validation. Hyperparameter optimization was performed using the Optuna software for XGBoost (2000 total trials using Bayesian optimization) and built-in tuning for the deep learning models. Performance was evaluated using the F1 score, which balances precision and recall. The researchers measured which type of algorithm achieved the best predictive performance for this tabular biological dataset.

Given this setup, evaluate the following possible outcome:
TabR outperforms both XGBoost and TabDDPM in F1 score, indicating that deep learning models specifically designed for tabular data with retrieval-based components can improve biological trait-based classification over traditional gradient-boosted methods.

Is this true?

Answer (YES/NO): NO